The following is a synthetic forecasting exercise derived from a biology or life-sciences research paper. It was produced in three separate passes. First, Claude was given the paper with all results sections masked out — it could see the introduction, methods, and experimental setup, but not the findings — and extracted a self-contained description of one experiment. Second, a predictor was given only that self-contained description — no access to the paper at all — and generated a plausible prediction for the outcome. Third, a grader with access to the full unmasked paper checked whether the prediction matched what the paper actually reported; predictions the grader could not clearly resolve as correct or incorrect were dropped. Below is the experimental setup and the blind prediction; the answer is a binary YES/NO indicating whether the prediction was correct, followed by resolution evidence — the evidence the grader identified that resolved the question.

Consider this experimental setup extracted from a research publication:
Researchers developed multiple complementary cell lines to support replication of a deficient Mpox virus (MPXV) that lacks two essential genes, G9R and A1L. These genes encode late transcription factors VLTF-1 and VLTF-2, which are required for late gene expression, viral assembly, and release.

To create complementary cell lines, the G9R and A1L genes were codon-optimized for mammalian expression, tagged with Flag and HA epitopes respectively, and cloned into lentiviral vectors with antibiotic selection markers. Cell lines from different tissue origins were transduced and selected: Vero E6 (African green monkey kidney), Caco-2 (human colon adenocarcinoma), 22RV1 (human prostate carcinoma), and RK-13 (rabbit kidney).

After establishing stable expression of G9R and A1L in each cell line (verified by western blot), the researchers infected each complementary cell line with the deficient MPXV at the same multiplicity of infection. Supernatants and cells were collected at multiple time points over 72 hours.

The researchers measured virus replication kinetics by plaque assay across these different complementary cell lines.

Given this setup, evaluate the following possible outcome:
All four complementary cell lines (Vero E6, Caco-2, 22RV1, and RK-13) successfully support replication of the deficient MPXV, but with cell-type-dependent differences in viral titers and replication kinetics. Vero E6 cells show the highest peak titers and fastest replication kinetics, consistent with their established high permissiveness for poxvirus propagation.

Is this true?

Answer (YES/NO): NO